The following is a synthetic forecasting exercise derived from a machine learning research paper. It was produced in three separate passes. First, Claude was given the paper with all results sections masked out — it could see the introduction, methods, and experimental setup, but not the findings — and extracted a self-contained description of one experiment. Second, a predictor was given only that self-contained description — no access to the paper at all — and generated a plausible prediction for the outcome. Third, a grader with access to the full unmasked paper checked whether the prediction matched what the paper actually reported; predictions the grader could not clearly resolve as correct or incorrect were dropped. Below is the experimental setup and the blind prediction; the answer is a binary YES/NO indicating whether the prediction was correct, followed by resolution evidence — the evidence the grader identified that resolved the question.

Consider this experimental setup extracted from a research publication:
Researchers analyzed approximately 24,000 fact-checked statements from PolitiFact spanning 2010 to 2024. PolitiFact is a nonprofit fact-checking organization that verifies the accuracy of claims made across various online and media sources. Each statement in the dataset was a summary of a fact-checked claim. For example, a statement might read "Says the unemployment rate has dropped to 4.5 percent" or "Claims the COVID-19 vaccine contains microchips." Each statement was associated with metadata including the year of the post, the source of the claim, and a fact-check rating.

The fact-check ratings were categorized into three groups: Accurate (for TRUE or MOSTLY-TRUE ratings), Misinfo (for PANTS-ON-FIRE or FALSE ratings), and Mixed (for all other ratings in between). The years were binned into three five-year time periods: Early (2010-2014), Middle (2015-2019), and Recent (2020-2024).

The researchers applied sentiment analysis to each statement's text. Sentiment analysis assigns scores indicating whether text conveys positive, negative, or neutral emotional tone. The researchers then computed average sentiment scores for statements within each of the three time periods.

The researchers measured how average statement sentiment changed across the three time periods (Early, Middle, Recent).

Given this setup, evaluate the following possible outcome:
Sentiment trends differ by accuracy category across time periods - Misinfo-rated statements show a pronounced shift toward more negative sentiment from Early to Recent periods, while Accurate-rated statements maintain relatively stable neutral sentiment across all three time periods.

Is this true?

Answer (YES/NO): NO